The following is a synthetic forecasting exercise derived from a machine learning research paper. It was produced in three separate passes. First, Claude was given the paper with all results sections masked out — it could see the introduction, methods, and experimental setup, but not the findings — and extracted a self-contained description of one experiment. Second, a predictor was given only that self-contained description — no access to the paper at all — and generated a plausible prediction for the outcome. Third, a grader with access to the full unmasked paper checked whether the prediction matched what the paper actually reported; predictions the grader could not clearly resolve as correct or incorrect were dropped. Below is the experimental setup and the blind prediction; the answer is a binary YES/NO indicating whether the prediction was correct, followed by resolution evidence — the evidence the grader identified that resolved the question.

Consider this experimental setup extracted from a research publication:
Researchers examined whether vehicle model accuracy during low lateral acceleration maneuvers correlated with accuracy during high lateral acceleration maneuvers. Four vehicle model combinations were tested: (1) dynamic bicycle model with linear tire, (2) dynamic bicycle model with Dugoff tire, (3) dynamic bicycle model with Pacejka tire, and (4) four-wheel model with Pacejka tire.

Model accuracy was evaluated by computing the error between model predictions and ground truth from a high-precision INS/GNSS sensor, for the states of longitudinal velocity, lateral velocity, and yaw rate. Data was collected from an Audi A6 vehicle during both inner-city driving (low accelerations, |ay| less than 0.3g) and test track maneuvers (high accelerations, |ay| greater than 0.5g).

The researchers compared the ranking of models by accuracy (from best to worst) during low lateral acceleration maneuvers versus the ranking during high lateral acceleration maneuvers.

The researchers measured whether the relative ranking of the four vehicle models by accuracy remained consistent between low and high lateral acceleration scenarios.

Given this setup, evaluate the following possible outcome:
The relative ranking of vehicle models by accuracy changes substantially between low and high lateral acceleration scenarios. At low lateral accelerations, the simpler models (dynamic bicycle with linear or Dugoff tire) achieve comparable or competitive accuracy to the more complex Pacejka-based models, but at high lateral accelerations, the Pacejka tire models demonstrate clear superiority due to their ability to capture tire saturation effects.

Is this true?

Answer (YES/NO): NO